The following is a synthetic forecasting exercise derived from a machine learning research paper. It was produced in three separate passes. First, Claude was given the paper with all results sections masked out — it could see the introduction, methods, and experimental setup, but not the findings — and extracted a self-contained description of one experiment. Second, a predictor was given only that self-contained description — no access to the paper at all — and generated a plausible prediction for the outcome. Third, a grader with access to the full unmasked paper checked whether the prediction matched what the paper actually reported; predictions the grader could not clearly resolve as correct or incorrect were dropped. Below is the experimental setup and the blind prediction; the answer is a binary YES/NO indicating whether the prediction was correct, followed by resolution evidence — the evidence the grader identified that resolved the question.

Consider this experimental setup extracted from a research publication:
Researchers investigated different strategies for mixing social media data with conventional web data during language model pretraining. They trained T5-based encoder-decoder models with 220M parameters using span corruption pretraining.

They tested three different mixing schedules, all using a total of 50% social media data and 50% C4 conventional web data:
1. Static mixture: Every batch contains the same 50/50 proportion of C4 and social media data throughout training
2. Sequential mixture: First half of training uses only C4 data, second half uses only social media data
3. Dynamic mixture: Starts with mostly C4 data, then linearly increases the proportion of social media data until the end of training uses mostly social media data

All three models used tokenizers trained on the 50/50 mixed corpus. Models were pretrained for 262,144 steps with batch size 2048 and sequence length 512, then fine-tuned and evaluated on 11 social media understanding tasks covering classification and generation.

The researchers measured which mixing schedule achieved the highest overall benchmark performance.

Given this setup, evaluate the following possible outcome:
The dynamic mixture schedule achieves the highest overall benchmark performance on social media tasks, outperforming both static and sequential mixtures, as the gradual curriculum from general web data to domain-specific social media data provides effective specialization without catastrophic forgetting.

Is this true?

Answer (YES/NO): NO